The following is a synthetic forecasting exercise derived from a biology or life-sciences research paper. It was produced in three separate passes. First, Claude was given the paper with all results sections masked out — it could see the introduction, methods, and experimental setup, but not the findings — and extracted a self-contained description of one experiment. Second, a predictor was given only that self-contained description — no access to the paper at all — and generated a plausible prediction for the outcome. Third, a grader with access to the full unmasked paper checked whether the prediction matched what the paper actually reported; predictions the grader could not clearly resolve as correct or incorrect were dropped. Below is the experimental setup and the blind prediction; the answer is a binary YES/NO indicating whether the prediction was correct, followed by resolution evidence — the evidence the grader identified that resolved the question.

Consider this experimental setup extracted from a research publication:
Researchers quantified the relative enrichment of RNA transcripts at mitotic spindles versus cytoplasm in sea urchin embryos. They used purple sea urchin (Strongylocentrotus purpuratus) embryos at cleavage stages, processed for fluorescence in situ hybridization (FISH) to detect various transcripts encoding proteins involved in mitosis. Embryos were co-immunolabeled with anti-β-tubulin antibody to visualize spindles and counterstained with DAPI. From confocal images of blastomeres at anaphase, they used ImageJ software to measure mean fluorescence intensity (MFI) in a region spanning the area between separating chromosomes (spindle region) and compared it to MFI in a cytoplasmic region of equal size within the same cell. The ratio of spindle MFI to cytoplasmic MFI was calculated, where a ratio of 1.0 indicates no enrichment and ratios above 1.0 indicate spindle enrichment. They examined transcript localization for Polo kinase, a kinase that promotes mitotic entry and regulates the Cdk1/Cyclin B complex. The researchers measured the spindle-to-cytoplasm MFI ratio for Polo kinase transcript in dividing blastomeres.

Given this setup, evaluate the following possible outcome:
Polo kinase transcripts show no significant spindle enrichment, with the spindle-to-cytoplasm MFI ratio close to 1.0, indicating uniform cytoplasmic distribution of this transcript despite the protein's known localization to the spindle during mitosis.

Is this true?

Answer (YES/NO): NO